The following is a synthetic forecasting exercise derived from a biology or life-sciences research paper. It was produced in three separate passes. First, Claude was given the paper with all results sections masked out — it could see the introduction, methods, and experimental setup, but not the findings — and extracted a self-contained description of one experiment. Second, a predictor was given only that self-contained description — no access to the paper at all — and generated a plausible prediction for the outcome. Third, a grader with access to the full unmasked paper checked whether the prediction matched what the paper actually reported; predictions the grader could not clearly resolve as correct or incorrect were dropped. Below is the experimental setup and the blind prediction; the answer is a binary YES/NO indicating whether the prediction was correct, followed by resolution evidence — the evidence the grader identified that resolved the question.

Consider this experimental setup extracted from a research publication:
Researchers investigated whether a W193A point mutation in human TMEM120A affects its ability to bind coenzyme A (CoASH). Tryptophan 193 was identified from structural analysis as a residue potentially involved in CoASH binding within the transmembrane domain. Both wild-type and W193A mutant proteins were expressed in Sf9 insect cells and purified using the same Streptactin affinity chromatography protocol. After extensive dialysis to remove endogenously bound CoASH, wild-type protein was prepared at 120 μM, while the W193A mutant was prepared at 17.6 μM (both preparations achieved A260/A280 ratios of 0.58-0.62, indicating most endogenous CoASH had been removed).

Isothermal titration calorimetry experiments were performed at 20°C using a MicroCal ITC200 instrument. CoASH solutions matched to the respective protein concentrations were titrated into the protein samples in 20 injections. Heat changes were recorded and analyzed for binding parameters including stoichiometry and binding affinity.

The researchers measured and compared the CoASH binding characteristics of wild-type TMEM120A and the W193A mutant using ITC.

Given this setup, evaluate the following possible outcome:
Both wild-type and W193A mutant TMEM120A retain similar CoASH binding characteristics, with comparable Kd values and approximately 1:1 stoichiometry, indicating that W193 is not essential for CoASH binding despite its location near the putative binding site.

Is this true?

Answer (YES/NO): NO